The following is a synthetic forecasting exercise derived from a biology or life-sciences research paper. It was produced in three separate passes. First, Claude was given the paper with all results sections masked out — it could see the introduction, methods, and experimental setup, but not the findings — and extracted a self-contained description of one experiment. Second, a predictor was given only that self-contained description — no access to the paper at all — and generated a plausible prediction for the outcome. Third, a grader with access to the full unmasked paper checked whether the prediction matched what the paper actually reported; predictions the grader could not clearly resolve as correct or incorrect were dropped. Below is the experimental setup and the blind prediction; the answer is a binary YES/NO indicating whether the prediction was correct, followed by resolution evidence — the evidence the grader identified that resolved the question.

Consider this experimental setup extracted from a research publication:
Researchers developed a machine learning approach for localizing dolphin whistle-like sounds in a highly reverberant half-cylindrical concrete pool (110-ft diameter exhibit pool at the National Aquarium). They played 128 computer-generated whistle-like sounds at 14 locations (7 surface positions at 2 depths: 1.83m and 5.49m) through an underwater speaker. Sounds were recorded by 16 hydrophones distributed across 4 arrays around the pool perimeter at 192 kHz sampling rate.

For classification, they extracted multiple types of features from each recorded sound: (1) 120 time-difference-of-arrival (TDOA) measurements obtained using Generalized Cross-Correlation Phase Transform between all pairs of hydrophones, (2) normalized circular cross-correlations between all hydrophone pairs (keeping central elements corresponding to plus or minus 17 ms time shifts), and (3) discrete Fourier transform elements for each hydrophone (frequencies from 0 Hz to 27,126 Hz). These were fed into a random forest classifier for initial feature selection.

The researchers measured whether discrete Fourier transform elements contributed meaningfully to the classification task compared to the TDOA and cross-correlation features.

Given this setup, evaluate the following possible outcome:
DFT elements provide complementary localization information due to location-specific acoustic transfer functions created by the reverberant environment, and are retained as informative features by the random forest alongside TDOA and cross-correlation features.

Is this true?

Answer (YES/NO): NO